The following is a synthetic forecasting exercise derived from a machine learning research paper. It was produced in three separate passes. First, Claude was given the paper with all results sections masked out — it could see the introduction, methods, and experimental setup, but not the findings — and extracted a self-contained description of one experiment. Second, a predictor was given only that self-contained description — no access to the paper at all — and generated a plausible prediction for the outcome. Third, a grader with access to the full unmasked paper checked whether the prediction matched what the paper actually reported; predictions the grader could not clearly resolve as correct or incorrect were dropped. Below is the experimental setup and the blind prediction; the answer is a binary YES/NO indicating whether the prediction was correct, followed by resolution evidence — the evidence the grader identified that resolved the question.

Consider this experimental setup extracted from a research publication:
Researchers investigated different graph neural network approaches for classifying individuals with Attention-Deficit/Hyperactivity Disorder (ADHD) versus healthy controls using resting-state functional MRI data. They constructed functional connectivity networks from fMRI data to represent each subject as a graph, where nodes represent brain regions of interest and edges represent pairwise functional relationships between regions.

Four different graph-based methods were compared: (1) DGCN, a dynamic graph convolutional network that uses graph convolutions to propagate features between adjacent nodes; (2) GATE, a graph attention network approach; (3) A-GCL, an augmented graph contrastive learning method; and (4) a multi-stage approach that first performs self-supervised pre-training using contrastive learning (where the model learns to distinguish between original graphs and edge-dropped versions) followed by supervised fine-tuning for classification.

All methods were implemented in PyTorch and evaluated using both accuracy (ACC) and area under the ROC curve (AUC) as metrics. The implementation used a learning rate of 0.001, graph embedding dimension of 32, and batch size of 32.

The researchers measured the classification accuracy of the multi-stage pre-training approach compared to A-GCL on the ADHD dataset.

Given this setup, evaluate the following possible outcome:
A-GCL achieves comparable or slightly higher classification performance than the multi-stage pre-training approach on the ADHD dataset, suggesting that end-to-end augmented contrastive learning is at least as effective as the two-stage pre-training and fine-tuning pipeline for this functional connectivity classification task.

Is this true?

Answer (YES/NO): YES